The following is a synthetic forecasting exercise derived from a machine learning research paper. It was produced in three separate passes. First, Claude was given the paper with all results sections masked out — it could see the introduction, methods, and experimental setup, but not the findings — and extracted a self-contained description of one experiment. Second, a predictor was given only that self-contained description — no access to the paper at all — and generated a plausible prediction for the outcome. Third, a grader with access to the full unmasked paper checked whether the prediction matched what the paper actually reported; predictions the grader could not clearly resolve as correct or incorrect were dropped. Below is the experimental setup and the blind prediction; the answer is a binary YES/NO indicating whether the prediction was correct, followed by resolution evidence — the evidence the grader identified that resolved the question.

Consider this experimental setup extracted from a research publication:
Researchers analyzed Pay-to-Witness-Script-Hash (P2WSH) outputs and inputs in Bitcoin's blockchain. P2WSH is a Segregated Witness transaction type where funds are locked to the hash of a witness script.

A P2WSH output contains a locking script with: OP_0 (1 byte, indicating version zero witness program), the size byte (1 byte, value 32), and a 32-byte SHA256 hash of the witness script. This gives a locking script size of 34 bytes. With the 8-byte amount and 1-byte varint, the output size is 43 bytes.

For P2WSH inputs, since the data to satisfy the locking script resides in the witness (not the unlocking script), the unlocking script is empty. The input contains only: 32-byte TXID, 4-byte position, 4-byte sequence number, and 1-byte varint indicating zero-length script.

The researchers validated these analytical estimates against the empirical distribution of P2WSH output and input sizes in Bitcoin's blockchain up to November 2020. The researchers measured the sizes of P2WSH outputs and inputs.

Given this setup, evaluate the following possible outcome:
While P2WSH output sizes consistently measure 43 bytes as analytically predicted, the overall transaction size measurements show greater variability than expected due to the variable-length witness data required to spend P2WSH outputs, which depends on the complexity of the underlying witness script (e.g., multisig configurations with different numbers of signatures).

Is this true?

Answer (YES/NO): NO